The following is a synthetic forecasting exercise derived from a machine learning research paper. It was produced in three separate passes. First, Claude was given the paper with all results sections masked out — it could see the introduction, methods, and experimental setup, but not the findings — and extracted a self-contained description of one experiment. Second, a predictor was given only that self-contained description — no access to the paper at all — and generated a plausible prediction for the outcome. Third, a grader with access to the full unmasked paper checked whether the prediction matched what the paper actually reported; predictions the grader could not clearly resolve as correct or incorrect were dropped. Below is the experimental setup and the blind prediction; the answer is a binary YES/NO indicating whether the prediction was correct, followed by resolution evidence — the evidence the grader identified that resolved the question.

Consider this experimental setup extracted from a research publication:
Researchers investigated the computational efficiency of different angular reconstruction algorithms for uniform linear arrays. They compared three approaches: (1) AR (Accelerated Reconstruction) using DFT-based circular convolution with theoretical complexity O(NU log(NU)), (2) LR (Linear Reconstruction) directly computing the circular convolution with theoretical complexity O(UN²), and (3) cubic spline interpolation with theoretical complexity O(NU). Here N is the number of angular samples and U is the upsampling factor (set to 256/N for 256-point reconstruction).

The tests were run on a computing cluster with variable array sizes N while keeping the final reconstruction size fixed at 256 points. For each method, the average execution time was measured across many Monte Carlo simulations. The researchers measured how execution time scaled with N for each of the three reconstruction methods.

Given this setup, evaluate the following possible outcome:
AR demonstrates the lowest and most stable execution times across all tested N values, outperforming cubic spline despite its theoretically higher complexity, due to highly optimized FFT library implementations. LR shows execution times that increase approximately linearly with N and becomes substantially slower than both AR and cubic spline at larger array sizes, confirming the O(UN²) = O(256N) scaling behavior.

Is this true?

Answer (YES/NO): NO